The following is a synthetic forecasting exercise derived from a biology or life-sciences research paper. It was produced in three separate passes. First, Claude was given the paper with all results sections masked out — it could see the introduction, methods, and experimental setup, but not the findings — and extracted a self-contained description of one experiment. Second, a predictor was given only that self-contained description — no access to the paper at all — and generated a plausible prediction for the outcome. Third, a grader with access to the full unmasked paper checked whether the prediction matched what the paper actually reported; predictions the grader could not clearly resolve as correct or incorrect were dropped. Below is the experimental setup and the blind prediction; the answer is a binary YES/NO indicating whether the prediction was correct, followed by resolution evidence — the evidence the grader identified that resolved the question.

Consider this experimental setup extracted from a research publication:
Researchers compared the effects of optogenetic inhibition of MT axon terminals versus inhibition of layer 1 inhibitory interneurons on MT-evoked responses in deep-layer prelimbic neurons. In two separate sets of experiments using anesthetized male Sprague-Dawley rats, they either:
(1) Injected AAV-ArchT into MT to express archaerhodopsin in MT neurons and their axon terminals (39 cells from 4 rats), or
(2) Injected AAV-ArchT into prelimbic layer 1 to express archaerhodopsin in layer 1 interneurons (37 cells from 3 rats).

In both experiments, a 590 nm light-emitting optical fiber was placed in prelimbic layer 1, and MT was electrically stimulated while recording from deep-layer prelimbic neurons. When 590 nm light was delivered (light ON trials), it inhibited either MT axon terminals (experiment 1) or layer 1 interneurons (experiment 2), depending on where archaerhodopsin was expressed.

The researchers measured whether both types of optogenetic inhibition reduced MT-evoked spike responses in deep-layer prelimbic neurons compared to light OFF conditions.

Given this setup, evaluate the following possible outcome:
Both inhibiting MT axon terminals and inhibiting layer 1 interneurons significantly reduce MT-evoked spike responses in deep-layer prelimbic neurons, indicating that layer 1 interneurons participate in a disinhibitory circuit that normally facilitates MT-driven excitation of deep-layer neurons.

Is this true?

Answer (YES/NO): YES